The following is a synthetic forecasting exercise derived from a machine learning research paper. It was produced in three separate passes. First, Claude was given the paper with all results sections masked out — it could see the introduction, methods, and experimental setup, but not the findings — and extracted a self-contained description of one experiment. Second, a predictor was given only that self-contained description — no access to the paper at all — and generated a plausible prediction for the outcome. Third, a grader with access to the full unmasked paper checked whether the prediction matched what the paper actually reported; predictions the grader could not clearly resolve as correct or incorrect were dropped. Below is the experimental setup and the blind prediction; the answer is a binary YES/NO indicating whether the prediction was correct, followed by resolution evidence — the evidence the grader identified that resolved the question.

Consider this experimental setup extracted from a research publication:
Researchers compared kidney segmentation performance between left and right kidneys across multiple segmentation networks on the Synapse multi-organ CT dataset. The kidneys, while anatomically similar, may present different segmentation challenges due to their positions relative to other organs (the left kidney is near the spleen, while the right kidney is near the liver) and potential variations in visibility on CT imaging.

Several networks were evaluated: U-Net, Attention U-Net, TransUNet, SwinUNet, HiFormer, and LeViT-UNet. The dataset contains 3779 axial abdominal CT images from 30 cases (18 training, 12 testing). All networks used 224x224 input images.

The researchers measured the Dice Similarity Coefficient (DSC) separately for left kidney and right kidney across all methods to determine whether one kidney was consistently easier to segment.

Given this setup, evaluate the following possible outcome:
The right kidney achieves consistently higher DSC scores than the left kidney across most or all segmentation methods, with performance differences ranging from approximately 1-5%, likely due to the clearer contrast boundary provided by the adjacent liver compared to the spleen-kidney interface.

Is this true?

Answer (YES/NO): NO